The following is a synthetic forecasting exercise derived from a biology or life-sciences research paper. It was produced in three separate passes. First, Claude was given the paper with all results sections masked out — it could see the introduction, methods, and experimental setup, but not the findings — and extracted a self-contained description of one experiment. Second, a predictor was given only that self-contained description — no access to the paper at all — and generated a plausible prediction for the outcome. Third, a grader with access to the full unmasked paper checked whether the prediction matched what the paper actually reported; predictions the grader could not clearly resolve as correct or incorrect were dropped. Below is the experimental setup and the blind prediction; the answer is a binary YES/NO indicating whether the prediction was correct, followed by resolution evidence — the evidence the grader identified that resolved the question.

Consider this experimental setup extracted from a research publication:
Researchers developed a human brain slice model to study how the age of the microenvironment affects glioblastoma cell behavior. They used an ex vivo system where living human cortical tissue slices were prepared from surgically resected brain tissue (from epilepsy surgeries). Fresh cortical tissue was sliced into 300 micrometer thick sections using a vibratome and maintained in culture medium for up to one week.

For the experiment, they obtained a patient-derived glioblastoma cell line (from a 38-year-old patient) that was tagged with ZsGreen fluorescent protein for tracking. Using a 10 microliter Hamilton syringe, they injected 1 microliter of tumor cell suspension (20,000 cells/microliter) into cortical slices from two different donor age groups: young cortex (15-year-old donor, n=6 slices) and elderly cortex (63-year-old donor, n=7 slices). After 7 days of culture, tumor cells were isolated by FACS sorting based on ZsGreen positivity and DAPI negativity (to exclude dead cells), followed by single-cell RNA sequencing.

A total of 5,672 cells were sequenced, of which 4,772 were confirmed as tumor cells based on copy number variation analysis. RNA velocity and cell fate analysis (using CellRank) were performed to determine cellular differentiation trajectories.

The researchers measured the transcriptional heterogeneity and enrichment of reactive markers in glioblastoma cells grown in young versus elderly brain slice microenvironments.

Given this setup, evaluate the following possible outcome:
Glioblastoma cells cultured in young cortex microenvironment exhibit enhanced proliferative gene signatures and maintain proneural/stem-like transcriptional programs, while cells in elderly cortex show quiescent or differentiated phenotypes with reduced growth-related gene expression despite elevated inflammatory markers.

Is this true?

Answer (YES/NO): NO